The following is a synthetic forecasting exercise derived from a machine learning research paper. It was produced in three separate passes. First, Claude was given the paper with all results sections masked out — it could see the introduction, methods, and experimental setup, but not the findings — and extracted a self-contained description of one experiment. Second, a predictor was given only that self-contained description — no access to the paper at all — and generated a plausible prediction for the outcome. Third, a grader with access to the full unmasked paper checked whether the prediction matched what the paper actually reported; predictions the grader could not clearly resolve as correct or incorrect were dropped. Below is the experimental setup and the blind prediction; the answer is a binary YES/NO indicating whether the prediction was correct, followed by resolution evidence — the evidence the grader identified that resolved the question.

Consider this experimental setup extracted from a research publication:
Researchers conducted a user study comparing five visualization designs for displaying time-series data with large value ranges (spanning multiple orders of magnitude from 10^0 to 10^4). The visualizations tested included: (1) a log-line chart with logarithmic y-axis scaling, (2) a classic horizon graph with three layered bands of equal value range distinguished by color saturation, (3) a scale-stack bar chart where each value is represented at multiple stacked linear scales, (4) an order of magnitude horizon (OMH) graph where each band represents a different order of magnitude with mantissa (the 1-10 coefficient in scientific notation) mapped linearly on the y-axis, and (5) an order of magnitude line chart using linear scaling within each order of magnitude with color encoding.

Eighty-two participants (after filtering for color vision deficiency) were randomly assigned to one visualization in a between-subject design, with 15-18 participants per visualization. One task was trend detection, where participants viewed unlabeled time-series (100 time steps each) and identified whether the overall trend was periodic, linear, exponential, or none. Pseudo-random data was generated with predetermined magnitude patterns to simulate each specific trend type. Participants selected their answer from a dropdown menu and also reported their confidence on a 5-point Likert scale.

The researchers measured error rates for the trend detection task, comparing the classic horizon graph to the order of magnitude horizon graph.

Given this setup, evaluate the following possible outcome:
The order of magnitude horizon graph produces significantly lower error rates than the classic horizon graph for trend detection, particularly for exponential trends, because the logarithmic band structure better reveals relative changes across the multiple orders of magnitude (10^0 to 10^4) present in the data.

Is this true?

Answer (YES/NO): NO